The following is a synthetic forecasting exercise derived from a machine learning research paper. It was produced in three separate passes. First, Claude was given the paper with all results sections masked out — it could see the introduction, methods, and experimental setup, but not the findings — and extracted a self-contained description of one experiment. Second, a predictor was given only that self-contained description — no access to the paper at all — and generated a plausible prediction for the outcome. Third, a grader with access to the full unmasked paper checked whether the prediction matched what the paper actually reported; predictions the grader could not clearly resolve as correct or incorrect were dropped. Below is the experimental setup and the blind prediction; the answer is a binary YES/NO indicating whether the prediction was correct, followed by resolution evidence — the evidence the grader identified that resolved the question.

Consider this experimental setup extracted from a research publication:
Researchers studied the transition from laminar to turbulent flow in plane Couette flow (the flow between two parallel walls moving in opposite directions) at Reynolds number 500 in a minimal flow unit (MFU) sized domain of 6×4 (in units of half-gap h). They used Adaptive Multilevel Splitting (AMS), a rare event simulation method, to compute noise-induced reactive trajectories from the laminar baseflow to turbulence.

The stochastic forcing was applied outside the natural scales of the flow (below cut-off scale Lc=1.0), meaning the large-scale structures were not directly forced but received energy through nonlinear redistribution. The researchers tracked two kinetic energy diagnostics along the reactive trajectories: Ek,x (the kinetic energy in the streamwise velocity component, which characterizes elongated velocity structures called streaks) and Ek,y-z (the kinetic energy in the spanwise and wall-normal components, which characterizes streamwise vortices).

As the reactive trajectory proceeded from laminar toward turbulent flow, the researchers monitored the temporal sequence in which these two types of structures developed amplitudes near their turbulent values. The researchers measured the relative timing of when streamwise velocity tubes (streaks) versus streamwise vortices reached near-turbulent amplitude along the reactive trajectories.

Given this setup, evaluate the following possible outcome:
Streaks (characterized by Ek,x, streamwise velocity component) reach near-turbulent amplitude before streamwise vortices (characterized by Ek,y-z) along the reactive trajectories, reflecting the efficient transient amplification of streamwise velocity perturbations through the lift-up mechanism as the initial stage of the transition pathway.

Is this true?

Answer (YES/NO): YES